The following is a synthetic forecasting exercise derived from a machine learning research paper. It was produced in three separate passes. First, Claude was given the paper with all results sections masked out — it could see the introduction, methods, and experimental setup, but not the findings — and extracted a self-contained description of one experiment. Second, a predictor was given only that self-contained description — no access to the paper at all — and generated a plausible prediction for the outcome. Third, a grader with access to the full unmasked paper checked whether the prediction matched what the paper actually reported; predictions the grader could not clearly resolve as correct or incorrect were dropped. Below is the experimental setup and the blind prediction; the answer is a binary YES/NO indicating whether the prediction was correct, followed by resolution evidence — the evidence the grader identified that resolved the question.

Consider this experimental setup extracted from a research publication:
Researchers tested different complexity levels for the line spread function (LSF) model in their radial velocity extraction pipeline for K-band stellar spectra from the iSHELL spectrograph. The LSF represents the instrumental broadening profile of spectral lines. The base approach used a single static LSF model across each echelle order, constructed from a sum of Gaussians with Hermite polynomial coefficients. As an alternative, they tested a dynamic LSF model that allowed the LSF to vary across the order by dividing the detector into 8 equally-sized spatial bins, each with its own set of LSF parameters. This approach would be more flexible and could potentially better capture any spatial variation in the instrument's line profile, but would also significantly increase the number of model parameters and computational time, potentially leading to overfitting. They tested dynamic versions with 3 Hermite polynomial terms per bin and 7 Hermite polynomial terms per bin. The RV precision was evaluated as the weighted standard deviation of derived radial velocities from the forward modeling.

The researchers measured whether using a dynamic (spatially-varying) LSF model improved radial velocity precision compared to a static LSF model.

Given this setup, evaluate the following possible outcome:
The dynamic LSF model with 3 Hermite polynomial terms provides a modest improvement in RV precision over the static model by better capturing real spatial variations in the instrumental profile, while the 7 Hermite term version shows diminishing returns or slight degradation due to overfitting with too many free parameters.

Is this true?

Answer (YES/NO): NO